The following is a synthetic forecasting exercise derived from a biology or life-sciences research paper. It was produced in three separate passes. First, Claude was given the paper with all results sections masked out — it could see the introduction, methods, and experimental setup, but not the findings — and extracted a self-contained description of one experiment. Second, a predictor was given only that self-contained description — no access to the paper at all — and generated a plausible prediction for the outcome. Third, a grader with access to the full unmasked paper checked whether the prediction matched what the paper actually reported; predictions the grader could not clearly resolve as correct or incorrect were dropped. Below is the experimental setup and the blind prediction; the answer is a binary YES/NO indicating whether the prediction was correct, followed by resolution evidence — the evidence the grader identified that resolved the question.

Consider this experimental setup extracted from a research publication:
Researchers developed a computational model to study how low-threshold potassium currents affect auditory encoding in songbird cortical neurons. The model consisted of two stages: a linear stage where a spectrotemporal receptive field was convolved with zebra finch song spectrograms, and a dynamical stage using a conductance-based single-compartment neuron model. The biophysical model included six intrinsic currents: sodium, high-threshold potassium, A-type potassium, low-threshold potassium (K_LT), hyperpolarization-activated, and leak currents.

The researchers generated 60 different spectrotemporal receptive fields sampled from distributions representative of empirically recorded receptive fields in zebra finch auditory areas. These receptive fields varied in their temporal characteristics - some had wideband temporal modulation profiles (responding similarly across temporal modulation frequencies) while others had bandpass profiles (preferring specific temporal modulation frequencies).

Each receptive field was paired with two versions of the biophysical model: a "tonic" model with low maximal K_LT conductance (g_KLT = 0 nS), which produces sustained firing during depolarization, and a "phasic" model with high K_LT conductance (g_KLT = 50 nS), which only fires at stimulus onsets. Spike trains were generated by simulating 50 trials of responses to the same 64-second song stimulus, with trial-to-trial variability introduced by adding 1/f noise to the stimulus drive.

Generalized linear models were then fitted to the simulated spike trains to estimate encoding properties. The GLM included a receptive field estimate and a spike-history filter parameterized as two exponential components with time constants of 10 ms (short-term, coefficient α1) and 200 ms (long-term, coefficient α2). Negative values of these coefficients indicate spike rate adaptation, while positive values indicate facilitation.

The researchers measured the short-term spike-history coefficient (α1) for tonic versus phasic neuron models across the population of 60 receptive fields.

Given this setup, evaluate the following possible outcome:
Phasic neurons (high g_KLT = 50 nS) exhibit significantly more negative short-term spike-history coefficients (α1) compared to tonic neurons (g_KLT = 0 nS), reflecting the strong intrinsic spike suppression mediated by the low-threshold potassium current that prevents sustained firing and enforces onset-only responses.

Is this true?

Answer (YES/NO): NO